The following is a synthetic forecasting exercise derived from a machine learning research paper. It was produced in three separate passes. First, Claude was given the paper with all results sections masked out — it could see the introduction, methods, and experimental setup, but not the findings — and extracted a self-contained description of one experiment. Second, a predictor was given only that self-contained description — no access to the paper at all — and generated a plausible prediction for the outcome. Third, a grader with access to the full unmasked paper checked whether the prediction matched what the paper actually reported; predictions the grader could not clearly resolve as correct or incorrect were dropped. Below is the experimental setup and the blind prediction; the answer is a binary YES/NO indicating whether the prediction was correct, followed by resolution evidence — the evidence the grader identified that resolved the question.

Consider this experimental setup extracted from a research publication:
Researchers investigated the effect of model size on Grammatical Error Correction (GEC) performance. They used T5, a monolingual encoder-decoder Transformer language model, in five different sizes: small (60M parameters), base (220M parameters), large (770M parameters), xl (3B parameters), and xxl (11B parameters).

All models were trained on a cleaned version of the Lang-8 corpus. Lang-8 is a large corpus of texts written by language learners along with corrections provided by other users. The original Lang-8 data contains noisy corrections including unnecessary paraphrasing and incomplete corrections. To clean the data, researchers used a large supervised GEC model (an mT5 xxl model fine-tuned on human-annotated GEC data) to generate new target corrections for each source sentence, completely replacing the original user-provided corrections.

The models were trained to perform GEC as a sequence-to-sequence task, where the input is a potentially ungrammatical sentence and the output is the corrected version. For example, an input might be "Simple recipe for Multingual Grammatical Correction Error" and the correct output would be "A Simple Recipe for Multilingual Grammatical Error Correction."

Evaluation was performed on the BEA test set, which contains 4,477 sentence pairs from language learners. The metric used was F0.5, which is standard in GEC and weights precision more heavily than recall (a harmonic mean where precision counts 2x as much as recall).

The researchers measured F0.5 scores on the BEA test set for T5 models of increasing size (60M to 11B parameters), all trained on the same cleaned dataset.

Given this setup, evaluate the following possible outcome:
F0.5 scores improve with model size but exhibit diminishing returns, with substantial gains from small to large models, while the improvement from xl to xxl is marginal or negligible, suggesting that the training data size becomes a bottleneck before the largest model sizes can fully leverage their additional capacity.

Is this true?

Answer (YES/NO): NO